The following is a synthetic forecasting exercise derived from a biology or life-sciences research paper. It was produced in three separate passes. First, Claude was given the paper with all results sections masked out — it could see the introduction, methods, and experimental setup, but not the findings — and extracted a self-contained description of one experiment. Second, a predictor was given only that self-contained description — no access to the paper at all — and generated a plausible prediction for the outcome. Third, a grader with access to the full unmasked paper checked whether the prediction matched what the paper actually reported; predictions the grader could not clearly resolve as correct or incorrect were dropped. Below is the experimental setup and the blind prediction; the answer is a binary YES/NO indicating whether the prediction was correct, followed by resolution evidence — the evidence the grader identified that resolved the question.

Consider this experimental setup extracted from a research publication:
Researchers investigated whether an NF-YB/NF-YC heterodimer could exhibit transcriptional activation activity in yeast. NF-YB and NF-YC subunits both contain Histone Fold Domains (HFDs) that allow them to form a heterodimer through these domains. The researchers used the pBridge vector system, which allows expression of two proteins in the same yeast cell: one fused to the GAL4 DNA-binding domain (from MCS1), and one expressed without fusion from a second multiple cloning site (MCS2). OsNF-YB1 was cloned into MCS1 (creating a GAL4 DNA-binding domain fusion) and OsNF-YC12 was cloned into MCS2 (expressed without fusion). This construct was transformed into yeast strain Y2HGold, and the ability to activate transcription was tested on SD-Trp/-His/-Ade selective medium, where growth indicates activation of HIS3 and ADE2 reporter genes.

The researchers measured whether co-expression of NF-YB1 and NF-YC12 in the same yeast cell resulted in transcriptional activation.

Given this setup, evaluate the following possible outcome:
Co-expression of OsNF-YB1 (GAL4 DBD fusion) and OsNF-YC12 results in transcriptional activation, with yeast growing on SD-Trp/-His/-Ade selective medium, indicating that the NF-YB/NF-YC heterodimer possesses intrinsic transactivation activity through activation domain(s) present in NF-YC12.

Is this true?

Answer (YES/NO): YES